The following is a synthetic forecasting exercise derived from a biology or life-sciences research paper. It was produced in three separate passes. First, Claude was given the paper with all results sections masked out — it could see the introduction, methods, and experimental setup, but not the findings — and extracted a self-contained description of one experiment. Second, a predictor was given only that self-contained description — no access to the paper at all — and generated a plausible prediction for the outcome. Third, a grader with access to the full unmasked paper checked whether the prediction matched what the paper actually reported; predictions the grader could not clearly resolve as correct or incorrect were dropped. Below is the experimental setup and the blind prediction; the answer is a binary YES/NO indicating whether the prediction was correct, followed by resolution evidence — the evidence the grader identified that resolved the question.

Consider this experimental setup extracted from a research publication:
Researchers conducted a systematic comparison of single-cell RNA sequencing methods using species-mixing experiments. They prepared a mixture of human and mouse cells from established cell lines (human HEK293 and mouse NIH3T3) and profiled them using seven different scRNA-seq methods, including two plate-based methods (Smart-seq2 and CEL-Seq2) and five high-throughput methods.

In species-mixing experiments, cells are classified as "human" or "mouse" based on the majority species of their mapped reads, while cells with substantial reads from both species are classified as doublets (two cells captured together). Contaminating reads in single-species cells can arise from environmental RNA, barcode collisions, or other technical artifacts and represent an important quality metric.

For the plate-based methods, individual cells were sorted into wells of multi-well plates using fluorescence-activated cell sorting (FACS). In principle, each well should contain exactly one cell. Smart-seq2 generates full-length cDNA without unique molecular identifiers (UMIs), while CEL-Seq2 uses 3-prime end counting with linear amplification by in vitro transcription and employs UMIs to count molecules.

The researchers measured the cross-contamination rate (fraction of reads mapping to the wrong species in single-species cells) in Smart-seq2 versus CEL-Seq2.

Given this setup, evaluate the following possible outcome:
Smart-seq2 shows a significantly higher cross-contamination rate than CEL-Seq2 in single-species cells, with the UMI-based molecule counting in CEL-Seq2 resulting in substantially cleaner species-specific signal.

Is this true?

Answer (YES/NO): NO